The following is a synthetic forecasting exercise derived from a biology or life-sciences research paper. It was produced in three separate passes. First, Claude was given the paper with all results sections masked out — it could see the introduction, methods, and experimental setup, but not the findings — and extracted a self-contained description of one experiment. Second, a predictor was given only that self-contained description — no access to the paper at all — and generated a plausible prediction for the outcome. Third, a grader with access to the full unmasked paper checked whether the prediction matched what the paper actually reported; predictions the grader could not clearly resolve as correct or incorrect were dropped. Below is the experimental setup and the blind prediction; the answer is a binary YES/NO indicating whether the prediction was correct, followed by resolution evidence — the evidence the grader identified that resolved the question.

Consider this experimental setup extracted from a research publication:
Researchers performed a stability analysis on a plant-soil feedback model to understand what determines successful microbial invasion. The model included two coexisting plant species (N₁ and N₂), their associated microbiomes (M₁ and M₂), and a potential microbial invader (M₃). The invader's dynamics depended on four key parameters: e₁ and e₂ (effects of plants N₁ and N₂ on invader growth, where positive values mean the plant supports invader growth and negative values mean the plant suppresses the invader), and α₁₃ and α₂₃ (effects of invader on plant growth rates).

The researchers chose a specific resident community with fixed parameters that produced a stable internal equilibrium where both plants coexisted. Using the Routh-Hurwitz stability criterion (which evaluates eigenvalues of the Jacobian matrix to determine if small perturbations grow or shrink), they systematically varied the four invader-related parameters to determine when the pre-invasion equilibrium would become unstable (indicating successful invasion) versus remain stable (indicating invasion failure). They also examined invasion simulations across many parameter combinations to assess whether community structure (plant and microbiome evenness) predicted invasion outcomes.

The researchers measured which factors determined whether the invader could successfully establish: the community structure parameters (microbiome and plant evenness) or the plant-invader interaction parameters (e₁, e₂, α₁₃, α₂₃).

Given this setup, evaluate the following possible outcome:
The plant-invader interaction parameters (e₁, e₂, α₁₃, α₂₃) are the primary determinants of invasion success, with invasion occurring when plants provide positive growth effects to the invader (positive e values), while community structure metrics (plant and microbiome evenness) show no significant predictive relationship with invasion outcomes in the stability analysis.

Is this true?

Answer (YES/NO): NO